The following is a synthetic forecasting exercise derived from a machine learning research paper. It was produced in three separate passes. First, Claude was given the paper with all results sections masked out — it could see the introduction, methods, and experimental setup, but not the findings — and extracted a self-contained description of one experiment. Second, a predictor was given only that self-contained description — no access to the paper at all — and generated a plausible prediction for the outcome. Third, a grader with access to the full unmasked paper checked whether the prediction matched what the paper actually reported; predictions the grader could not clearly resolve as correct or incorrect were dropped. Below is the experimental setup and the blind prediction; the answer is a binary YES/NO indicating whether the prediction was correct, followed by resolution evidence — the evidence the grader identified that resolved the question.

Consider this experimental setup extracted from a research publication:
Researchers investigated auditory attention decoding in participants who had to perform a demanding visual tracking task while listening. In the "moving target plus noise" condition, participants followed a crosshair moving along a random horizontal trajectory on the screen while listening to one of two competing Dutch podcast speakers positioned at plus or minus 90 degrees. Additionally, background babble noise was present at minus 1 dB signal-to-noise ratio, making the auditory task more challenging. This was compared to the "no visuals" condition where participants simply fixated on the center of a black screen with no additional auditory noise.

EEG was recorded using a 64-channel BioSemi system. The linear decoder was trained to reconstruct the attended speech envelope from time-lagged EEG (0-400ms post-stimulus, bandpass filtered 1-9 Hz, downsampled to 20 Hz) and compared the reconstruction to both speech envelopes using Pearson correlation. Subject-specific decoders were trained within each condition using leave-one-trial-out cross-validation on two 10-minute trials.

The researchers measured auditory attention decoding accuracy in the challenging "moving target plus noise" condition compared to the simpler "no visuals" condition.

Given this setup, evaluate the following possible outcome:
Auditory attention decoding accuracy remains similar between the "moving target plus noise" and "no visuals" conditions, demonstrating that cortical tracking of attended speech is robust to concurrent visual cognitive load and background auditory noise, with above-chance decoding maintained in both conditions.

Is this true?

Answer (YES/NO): NO